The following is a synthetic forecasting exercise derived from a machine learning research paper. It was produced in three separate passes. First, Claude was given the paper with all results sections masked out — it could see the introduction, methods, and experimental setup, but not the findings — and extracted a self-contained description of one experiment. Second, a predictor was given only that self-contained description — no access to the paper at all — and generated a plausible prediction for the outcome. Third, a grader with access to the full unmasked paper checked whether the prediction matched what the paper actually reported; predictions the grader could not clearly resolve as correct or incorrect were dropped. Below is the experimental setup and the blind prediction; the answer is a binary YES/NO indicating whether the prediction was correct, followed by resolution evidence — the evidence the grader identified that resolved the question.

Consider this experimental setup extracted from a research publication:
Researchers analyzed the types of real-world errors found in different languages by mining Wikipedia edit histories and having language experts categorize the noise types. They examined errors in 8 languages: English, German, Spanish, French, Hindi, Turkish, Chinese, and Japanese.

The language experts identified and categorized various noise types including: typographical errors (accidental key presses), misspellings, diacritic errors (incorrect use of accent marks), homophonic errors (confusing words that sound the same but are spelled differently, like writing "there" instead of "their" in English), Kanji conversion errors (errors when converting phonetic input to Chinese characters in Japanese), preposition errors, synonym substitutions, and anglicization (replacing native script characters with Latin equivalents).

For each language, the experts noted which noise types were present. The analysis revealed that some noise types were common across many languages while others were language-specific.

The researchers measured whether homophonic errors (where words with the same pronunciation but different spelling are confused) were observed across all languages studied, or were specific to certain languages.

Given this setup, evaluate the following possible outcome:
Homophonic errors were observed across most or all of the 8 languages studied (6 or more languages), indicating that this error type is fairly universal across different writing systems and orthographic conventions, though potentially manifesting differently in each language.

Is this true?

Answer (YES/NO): NO